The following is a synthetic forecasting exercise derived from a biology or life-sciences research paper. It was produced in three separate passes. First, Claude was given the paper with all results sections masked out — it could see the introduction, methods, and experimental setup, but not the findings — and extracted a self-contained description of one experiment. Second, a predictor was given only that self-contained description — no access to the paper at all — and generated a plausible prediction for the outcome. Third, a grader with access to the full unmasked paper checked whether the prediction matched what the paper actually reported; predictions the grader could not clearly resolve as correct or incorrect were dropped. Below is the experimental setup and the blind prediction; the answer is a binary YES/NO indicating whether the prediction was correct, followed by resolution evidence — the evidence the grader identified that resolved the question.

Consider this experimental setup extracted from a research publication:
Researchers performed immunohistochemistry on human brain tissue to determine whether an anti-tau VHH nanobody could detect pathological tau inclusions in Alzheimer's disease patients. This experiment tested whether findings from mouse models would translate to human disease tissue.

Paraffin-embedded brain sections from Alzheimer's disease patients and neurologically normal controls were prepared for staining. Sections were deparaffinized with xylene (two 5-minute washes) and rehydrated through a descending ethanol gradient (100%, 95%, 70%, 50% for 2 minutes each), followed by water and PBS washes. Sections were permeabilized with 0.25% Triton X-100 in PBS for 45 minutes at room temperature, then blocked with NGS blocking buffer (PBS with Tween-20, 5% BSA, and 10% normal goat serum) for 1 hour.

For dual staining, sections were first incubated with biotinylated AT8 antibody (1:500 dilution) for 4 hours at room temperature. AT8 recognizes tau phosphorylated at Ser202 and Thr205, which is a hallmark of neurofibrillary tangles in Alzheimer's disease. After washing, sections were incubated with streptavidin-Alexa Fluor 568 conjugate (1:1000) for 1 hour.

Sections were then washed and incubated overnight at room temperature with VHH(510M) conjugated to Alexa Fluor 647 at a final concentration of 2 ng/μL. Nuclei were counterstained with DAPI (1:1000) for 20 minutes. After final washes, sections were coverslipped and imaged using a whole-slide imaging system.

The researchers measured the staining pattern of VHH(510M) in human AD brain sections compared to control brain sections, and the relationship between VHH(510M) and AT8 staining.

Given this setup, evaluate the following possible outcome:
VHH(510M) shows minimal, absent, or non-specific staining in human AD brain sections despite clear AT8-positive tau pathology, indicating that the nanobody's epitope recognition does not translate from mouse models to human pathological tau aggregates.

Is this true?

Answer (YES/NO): NO